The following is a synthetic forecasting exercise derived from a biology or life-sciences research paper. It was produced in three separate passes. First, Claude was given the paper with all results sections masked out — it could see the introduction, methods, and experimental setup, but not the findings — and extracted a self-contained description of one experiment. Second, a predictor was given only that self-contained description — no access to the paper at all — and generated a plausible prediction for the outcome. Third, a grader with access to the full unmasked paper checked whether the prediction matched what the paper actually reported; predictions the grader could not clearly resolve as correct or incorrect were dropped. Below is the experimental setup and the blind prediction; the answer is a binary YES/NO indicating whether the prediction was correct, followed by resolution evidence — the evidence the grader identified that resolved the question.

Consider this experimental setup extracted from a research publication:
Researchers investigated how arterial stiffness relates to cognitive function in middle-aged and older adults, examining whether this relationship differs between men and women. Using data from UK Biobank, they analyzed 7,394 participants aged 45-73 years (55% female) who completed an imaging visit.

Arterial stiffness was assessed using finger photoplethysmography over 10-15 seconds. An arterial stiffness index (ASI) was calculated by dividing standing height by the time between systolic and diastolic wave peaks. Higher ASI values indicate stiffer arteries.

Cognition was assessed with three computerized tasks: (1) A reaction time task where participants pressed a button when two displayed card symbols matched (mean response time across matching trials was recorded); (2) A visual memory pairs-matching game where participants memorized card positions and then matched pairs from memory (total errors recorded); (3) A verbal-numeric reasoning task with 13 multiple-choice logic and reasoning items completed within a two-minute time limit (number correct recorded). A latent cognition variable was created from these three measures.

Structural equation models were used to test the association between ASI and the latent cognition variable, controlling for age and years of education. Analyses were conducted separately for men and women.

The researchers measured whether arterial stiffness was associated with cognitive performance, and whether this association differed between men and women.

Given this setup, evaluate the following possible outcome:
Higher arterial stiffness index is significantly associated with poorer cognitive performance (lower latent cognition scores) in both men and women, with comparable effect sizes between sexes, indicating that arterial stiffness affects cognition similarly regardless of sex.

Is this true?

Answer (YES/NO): NO